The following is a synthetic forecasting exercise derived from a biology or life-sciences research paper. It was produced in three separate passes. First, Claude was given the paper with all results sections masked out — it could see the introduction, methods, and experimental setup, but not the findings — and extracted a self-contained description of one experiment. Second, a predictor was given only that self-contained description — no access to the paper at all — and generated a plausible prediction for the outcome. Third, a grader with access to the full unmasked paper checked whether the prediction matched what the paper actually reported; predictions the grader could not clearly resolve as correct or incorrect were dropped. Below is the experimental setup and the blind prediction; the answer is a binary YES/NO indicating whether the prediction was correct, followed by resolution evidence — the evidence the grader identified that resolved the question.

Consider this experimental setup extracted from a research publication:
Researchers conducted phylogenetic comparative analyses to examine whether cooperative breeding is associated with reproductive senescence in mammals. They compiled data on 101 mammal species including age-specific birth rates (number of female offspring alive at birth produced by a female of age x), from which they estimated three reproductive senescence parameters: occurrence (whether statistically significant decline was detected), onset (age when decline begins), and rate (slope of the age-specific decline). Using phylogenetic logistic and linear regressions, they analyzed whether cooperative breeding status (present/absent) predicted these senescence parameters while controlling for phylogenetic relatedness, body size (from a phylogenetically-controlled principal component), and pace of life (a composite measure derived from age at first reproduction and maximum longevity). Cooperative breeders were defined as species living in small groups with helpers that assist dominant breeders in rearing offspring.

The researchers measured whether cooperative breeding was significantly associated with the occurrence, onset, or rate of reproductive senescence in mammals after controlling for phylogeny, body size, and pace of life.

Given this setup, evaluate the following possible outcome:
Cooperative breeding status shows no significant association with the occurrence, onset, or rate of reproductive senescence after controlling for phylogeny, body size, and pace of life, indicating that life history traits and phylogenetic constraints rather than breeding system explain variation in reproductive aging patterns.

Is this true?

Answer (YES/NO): NO